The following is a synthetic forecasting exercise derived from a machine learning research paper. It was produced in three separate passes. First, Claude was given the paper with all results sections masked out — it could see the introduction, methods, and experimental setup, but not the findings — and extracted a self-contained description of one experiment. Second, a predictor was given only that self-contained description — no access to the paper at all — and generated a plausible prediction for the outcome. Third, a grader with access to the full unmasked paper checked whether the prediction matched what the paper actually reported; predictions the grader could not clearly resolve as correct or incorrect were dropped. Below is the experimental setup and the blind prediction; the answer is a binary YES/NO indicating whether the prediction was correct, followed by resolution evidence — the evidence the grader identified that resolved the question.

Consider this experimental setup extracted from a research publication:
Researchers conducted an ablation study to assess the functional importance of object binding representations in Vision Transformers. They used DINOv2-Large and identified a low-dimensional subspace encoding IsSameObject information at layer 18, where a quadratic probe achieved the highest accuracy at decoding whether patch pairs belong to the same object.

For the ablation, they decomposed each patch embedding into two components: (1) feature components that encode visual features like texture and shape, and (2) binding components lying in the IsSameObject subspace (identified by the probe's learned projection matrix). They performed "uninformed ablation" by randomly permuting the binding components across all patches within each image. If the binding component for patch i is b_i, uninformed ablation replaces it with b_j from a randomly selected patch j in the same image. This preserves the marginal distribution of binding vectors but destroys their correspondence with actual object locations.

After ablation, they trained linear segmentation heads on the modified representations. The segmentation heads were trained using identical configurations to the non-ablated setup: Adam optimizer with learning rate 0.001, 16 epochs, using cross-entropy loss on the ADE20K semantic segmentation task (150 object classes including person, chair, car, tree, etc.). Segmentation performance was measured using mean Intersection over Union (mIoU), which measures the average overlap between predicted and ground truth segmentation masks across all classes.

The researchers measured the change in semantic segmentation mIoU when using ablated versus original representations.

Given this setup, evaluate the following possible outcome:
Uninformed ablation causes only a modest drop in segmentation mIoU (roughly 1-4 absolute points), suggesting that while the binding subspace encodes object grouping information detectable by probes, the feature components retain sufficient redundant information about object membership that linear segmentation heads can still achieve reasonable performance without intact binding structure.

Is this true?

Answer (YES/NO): NO